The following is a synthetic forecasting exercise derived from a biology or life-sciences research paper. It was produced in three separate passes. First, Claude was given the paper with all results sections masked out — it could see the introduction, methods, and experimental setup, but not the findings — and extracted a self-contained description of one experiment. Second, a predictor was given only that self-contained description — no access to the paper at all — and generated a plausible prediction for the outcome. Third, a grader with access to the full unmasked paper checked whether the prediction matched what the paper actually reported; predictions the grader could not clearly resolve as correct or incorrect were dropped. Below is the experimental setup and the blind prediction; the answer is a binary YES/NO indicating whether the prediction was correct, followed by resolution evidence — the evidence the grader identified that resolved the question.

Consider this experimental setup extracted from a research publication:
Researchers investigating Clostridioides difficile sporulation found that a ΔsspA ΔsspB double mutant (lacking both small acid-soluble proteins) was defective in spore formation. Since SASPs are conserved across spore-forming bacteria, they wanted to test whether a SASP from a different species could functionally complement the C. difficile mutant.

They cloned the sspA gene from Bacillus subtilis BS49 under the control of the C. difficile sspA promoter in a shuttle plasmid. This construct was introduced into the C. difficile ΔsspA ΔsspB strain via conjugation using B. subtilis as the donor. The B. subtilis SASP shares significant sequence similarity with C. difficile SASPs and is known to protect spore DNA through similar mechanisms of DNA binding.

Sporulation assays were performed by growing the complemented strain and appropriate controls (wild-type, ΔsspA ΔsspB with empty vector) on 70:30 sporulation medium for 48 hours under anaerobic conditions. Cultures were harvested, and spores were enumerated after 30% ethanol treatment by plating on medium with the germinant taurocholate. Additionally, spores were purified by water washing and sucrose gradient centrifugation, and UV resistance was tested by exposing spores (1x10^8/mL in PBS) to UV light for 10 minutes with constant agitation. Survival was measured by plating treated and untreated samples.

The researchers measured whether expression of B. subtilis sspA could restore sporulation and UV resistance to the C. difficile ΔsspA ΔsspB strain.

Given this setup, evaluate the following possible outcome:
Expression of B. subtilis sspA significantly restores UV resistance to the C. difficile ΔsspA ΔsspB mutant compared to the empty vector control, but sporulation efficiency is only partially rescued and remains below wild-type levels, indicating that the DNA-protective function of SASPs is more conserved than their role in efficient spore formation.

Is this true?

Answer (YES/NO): NO